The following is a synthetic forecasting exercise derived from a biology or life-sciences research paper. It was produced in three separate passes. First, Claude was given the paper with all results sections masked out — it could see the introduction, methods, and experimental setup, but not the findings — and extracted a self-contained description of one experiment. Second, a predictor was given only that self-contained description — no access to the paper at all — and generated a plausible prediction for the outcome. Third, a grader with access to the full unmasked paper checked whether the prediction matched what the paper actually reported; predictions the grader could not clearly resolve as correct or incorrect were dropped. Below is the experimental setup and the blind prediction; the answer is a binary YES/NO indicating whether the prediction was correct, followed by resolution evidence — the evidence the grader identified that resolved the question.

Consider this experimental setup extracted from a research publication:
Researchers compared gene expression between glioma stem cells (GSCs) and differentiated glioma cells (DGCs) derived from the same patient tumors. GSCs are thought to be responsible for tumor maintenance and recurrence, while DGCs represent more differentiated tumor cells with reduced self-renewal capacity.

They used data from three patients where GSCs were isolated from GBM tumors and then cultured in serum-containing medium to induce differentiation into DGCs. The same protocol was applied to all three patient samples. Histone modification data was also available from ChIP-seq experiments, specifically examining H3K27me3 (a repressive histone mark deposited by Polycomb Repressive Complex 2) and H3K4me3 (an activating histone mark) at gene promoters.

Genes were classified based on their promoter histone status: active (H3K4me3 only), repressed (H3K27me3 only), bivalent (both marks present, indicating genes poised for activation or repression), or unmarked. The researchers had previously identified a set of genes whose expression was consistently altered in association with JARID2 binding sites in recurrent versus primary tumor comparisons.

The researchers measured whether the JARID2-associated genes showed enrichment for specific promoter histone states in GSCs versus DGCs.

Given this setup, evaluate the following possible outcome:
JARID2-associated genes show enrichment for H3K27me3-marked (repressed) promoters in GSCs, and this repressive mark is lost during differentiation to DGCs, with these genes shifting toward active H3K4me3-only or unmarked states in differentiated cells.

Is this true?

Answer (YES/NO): NO